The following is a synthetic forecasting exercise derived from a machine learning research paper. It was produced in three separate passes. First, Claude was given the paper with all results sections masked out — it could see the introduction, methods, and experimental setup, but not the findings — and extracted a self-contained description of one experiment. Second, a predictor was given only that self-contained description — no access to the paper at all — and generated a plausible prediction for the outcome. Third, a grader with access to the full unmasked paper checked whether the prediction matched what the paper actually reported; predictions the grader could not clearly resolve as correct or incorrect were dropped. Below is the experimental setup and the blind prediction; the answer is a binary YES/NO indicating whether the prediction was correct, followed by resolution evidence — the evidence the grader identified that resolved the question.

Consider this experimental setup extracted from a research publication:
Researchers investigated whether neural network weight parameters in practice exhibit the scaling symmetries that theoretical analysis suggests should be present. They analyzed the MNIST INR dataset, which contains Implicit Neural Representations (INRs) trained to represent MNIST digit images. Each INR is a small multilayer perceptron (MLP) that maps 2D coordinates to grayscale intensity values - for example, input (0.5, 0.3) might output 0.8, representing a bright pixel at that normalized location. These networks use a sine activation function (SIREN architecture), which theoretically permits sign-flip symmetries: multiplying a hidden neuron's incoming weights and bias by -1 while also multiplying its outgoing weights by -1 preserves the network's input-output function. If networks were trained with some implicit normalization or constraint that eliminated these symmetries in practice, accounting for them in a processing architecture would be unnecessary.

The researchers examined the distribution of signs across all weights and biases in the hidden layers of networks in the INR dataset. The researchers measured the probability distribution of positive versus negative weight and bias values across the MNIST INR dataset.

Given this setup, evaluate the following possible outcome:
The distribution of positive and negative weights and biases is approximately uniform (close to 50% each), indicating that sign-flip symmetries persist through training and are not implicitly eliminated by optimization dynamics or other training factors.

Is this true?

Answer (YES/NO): YES